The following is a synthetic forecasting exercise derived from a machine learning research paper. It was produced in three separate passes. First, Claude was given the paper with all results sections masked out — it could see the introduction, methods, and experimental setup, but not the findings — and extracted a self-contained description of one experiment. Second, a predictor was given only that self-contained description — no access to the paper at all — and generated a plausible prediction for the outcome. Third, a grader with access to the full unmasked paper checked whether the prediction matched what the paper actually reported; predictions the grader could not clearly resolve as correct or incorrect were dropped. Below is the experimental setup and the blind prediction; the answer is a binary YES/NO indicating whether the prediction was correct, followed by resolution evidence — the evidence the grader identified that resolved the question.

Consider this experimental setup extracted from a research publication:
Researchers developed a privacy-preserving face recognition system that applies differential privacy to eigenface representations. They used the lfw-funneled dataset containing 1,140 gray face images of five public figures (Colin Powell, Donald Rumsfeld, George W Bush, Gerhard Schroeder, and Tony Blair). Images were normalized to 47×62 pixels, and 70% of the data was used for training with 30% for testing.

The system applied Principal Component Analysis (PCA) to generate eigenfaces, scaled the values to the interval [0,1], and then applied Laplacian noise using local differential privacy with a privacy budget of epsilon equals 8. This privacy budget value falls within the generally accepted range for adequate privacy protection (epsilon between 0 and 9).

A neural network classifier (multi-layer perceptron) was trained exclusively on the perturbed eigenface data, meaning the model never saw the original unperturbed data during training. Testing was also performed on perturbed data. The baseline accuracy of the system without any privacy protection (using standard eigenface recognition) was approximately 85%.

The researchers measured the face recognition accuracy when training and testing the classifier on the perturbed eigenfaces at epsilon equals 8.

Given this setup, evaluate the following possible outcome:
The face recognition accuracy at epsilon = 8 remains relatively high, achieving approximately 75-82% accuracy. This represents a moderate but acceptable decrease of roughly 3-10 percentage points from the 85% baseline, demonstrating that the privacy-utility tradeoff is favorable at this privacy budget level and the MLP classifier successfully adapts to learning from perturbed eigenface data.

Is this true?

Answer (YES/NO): YES